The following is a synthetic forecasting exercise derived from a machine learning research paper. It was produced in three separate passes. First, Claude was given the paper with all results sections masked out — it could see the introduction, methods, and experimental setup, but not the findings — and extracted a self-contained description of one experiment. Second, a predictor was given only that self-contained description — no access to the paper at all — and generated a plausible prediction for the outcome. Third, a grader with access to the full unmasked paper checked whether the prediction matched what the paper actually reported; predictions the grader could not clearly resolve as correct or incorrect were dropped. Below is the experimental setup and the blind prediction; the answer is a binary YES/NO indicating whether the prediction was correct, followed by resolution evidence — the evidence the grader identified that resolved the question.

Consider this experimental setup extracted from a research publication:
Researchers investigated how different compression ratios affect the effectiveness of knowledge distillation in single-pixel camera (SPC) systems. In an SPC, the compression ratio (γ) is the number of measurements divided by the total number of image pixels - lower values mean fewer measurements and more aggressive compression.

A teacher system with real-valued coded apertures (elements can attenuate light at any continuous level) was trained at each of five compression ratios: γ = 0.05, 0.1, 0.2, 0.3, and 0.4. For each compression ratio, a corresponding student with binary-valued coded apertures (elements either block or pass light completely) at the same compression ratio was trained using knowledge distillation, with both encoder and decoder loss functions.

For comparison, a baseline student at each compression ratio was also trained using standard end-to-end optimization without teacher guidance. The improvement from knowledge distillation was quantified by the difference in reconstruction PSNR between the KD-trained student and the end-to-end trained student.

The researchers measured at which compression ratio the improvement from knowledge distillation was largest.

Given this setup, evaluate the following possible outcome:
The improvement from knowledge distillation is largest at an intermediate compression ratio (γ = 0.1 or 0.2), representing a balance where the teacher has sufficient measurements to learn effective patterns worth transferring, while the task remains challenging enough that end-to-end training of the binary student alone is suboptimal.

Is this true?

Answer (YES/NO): NO